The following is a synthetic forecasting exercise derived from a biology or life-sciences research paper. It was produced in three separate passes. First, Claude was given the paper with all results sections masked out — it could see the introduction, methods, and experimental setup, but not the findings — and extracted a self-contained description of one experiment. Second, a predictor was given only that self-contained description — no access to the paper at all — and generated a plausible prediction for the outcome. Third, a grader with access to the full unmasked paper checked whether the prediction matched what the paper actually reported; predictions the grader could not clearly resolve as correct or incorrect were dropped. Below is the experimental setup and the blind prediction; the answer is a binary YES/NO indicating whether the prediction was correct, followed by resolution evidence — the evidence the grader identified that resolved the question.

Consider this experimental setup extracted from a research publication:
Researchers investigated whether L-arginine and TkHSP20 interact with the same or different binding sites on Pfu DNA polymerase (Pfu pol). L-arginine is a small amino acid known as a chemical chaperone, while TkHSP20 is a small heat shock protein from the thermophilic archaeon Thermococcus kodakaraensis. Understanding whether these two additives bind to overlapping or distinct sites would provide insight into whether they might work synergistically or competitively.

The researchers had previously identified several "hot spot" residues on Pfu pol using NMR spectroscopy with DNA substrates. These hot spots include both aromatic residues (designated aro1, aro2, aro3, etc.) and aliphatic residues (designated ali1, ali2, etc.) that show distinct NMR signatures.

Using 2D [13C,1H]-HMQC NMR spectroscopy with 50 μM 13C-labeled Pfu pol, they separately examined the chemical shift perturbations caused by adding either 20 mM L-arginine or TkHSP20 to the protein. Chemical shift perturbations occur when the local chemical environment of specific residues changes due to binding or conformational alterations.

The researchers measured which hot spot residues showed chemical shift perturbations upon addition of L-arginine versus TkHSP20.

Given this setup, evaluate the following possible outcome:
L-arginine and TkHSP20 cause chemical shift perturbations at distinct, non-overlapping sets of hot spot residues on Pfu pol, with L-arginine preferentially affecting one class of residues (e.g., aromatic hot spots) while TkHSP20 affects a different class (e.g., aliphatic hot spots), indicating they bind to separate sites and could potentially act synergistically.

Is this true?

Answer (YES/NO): NO